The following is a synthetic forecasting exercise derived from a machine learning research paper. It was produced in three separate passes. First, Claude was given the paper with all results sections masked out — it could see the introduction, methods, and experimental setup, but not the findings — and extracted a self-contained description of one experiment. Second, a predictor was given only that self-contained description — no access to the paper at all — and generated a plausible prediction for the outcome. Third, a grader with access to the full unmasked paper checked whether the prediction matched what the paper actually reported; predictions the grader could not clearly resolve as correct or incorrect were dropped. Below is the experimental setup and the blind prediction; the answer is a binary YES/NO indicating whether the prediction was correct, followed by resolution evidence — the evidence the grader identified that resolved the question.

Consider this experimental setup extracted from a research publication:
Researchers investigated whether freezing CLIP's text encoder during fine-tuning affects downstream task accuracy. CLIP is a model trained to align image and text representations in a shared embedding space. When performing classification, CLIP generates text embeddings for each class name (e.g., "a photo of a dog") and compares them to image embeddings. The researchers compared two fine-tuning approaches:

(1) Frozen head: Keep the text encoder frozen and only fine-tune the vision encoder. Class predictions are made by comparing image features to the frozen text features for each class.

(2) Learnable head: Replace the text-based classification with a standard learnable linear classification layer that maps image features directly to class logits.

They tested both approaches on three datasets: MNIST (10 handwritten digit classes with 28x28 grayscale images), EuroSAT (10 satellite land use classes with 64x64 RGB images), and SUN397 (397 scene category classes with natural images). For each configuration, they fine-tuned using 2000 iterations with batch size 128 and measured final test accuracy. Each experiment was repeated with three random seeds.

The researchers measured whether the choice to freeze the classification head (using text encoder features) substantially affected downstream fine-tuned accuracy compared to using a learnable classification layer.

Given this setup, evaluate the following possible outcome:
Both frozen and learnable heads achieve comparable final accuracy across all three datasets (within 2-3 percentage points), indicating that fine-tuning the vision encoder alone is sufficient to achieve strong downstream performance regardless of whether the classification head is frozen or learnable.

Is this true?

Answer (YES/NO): YES